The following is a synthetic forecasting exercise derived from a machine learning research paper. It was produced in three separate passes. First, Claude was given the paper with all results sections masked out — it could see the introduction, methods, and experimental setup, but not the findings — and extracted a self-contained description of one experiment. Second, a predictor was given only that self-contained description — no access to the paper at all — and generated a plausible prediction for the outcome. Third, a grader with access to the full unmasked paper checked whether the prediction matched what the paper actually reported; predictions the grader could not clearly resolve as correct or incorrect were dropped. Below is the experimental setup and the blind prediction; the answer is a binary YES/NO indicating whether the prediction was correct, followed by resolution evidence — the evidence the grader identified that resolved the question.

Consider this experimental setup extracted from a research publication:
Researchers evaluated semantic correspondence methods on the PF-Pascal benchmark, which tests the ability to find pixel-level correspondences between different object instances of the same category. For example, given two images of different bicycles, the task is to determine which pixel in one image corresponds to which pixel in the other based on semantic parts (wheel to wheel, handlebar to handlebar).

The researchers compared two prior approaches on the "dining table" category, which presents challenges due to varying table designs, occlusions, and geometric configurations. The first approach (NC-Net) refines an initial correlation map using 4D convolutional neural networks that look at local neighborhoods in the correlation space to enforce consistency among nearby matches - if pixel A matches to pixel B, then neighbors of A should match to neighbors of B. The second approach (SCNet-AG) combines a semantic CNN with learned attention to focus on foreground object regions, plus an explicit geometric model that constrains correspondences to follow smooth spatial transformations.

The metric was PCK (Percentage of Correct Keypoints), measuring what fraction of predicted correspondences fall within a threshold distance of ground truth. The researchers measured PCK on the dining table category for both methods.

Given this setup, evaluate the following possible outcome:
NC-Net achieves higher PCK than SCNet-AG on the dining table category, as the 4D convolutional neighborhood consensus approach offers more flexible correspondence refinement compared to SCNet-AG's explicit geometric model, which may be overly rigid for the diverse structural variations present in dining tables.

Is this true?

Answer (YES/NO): NO